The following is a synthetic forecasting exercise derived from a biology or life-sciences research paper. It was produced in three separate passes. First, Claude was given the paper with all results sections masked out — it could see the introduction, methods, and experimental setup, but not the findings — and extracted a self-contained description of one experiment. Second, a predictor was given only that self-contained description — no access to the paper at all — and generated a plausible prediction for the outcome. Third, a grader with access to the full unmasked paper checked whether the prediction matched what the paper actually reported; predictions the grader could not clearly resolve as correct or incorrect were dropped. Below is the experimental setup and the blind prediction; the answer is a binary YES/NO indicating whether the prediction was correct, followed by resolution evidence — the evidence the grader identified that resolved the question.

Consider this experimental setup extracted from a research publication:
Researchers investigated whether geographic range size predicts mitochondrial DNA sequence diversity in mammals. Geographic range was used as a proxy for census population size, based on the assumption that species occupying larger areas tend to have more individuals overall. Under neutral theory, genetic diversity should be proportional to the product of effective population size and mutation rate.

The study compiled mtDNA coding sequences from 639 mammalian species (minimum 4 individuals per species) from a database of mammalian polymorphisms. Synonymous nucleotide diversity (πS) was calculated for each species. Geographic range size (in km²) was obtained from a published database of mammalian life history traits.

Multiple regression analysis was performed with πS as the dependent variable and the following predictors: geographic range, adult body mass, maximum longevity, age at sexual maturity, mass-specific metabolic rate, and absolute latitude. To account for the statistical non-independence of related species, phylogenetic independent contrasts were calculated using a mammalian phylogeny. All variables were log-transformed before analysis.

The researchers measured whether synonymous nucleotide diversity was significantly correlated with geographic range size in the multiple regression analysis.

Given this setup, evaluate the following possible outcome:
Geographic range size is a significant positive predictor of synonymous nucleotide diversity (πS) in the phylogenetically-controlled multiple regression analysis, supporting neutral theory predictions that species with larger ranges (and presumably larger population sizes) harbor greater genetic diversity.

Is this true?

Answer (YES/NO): YES